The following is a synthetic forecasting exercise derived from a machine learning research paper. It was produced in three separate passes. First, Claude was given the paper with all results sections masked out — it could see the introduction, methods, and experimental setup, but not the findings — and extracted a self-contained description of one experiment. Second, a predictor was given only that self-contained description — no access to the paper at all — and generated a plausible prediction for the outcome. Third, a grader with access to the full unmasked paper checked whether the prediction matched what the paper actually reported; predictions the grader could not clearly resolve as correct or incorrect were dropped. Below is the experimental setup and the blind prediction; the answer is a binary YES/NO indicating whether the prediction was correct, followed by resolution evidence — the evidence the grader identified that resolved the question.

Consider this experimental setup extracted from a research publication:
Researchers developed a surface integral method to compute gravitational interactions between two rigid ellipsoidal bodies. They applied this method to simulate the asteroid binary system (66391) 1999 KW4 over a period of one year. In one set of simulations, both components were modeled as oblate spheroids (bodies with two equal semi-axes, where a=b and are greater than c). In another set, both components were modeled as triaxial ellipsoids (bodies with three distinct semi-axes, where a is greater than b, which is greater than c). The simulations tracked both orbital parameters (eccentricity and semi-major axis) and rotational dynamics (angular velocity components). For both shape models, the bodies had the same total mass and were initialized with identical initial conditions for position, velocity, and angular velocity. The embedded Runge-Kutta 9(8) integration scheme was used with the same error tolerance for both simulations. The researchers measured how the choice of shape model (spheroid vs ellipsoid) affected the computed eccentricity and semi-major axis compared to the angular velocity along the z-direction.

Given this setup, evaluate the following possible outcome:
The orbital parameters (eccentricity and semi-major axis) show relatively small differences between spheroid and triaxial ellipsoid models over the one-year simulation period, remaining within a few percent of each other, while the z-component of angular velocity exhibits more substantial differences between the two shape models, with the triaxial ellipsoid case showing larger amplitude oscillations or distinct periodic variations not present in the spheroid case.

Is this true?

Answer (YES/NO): YES